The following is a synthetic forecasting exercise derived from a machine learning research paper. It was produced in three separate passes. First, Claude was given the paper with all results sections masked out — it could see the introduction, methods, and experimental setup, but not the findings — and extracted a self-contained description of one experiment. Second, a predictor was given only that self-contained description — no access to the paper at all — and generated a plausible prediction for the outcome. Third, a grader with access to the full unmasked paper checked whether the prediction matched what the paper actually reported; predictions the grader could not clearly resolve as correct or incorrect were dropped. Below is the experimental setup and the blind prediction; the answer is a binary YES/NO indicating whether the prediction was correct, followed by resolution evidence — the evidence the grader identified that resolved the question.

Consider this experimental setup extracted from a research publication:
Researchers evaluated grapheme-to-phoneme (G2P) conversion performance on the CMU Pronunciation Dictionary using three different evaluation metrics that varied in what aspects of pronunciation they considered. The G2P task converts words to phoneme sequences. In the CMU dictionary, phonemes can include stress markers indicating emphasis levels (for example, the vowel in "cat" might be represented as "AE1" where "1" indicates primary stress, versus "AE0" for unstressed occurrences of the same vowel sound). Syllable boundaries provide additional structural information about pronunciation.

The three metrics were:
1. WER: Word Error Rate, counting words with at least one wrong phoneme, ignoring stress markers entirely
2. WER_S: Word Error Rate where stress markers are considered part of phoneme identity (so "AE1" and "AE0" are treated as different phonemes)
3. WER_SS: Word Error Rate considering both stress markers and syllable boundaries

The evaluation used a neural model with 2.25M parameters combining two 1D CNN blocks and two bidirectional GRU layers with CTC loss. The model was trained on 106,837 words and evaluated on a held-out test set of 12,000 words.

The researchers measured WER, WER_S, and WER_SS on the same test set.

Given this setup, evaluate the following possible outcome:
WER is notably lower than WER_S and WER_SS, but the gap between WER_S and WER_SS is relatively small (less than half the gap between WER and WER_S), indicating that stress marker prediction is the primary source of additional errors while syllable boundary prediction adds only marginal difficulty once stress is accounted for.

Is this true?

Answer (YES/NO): YES